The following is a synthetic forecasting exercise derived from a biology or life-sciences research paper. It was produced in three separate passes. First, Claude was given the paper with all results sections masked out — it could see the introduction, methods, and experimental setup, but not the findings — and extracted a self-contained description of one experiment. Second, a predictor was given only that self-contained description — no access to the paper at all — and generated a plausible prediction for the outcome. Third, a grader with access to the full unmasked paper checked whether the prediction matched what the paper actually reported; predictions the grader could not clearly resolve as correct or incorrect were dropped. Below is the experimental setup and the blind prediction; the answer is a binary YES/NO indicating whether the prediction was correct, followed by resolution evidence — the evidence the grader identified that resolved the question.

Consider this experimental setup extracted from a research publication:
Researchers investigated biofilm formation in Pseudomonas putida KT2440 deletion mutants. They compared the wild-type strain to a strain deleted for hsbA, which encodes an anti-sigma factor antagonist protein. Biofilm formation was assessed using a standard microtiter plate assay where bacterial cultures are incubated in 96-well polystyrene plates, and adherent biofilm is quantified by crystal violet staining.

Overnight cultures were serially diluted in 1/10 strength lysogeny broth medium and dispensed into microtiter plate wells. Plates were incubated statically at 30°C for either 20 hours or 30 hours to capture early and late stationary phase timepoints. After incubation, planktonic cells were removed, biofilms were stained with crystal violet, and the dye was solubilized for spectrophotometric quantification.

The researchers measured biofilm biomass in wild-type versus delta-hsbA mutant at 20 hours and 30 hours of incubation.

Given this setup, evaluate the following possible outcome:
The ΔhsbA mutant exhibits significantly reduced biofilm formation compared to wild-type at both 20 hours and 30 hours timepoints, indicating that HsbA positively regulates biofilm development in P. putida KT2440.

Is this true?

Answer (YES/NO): NO